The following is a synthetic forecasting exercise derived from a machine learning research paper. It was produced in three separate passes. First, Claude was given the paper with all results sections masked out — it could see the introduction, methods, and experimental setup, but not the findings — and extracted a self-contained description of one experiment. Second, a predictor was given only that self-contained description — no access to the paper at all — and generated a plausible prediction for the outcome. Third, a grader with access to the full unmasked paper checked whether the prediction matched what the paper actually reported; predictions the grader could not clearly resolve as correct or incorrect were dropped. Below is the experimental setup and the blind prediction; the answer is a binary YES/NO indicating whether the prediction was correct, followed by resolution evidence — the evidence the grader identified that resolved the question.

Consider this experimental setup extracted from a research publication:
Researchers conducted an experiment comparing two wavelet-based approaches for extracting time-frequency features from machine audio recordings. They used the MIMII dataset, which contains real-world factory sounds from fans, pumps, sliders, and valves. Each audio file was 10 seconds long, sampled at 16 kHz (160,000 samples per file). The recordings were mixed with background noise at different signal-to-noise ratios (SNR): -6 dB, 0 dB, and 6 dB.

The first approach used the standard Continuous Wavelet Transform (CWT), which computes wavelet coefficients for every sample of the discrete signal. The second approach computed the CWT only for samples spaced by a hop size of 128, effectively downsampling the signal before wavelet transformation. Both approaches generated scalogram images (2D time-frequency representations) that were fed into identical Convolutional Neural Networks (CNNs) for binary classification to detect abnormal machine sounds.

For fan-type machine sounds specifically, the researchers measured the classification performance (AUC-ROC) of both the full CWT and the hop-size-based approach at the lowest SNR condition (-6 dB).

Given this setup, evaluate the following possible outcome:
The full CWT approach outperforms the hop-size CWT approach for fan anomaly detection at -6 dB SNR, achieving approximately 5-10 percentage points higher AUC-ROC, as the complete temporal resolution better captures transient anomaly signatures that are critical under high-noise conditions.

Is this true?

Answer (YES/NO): NO